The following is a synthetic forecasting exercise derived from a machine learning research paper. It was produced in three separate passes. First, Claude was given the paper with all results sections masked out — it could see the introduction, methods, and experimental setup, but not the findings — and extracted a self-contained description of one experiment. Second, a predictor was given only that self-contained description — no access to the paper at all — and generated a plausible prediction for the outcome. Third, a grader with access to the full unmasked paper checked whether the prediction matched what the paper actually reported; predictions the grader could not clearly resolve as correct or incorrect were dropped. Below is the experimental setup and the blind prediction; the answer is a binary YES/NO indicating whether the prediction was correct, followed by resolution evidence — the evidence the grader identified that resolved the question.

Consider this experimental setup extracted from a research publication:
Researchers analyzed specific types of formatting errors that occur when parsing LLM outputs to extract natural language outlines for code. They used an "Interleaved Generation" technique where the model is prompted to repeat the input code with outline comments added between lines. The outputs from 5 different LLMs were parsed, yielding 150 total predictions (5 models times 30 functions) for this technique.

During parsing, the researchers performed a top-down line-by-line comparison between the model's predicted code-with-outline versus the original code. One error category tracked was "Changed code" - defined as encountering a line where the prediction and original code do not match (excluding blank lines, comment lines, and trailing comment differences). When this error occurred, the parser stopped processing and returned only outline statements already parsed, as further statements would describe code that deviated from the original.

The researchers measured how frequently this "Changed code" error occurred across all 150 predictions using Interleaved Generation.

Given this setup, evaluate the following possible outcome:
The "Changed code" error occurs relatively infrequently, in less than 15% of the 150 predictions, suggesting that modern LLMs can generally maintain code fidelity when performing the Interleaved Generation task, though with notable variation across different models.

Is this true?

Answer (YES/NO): YES